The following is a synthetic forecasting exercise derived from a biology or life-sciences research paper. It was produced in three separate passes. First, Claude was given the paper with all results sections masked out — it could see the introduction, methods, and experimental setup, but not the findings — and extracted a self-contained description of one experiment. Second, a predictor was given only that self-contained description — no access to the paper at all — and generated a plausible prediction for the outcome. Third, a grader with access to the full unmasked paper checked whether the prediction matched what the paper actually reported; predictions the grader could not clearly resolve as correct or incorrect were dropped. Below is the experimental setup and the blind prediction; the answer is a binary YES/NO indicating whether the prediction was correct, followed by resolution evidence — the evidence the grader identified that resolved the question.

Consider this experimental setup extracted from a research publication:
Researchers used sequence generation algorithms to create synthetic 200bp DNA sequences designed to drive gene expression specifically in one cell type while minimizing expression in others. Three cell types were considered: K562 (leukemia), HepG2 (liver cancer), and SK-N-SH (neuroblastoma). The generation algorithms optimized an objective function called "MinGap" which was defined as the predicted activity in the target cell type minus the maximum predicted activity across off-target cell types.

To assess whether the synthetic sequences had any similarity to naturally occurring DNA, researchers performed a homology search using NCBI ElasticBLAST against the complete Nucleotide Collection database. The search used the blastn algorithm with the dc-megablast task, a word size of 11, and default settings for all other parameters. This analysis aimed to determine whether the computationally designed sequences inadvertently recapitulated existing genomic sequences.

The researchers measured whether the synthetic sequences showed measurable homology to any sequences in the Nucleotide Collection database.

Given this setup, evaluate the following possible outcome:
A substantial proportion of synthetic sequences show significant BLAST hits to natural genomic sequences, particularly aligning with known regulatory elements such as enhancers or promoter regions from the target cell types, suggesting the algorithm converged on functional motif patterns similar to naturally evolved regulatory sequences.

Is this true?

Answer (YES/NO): NO